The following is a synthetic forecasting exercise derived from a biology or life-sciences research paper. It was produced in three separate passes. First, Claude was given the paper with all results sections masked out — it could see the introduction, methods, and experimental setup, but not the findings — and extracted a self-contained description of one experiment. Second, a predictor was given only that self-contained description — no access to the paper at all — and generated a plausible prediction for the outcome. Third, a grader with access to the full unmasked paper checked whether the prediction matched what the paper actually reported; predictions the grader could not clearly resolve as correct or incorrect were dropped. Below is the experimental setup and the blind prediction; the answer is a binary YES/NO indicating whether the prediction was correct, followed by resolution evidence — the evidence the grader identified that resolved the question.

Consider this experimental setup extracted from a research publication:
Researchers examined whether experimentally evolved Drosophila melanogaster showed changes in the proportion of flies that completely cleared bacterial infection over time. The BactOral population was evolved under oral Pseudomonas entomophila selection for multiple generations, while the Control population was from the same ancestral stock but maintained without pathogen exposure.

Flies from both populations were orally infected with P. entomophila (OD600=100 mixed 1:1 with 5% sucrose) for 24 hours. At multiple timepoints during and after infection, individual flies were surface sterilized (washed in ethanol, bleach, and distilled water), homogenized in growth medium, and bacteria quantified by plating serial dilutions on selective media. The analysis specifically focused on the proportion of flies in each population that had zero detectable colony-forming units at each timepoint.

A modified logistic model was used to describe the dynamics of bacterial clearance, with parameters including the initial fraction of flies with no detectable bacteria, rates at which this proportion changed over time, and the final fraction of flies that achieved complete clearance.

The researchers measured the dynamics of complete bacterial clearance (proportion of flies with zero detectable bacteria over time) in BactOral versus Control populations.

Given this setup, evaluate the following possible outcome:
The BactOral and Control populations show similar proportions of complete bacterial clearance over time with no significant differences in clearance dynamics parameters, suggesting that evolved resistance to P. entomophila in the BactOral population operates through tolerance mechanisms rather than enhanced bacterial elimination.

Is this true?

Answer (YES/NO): NO